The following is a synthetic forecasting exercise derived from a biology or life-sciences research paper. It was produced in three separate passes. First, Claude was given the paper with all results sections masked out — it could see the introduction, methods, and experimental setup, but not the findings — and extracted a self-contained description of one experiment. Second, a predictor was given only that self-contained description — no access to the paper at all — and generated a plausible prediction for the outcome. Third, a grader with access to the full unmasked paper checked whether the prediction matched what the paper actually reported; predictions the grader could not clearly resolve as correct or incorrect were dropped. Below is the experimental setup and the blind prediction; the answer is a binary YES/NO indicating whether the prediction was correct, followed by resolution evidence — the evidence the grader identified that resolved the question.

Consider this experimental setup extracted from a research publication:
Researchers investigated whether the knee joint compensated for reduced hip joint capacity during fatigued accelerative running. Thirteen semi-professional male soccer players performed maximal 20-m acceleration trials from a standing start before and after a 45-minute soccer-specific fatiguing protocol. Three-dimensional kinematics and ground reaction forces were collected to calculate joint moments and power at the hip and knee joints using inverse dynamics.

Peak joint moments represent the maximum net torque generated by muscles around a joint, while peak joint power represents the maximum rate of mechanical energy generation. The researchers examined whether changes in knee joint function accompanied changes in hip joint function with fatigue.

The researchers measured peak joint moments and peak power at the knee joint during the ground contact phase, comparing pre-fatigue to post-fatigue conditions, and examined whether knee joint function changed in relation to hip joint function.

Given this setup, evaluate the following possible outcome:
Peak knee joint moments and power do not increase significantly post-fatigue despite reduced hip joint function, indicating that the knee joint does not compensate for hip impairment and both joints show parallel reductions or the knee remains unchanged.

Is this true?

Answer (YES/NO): NO